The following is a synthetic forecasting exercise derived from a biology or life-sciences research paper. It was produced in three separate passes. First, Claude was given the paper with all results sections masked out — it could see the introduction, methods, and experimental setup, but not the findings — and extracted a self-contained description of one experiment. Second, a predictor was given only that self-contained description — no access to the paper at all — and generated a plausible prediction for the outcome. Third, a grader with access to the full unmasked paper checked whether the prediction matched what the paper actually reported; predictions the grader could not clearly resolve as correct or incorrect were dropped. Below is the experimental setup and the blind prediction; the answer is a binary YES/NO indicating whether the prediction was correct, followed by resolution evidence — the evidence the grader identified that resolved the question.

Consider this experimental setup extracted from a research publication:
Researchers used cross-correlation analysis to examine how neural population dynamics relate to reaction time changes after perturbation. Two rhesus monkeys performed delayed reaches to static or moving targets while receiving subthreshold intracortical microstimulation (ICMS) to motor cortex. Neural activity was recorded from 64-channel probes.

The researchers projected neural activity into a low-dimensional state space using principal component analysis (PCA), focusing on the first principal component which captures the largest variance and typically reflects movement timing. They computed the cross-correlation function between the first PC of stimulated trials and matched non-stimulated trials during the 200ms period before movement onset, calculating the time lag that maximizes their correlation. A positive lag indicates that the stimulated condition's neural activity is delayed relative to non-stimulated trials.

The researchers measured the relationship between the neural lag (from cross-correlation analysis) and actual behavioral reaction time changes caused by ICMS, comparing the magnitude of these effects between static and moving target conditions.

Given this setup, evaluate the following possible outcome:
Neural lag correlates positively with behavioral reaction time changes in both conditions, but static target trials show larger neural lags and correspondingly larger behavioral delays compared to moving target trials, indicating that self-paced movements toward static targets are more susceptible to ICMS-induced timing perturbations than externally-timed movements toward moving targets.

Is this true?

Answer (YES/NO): YES